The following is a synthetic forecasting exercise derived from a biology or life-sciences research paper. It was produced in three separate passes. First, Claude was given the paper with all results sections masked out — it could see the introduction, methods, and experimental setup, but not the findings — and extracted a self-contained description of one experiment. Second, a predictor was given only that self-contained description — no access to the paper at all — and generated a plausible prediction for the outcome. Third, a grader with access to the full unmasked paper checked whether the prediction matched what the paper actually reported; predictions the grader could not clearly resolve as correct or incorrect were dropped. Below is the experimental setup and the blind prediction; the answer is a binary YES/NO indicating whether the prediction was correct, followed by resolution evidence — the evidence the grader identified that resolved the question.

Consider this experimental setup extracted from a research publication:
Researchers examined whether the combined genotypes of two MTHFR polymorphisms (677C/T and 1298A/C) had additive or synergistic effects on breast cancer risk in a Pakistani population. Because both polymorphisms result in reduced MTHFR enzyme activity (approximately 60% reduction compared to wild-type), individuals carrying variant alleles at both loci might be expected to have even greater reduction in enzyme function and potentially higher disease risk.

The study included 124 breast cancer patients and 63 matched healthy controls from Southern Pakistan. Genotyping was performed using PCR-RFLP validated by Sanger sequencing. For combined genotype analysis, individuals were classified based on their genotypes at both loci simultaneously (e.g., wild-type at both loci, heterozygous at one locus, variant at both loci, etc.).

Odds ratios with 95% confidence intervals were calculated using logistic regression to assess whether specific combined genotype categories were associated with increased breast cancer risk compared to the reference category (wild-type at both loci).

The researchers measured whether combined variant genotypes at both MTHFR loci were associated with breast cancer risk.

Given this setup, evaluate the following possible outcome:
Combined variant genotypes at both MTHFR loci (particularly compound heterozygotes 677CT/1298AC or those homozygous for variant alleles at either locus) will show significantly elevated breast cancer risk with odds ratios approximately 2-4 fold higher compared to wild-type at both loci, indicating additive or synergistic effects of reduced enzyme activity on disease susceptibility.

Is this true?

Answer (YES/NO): NO